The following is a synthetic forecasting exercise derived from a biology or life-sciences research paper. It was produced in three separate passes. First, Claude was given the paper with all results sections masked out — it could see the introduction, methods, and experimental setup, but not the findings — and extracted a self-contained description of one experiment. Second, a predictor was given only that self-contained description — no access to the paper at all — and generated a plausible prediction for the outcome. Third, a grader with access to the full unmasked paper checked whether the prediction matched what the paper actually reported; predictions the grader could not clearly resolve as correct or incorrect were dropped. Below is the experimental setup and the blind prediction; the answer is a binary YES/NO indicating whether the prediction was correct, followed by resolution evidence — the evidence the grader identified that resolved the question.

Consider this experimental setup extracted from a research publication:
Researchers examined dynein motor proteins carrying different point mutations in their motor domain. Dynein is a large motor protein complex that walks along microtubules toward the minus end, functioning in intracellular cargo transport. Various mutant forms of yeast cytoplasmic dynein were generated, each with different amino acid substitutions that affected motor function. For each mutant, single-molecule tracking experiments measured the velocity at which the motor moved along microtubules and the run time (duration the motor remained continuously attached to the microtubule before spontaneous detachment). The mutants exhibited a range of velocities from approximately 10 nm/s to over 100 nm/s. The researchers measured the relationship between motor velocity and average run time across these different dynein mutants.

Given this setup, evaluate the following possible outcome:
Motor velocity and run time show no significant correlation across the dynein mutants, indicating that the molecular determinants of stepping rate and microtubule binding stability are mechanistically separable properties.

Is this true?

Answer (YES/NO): NO